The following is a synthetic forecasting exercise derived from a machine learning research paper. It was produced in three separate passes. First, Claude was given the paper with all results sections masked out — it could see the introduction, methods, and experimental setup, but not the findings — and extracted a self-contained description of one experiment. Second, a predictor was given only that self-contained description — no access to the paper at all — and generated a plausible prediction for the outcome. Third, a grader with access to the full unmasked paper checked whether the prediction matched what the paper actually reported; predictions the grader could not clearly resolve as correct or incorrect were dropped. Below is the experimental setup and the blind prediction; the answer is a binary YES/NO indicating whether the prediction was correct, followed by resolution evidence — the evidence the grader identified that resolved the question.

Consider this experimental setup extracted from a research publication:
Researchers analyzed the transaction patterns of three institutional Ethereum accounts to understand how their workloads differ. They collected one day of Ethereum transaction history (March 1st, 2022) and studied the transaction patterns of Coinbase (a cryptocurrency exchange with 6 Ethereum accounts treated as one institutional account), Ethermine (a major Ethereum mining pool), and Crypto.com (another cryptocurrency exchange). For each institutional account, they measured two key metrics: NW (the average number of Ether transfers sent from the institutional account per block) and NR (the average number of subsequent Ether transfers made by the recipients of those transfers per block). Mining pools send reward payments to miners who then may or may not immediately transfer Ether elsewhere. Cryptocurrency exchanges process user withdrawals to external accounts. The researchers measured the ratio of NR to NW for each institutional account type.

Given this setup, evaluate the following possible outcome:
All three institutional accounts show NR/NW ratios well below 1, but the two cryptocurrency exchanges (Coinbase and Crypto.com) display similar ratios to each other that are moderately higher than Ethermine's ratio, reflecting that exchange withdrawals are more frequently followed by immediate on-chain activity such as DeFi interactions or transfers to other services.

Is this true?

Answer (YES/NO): NO